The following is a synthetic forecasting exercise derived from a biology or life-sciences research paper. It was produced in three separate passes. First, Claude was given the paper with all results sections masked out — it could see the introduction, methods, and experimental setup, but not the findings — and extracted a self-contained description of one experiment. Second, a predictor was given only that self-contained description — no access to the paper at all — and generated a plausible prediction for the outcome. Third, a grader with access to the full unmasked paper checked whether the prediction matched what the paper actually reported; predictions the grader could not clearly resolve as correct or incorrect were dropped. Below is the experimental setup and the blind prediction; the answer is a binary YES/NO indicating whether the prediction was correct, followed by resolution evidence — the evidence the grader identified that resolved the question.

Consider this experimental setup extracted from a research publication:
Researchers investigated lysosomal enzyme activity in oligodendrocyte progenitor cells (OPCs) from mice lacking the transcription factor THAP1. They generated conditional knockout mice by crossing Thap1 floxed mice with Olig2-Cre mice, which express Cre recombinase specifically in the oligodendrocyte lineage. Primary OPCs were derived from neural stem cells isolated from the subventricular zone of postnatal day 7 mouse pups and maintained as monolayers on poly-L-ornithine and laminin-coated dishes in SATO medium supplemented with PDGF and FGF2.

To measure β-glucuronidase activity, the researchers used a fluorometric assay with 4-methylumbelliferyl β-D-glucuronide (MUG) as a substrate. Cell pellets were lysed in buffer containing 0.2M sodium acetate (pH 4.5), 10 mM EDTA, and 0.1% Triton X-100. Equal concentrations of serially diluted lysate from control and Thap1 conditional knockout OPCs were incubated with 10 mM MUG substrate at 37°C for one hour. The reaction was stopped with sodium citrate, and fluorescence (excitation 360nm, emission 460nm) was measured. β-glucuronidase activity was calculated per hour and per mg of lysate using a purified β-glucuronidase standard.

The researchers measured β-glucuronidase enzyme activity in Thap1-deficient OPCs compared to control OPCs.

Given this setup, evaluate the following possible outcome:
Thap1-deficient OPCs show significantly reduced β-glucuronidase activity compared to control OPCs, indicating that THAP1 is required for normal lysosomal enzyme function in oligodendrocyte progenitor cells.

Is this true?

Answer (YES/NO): YES